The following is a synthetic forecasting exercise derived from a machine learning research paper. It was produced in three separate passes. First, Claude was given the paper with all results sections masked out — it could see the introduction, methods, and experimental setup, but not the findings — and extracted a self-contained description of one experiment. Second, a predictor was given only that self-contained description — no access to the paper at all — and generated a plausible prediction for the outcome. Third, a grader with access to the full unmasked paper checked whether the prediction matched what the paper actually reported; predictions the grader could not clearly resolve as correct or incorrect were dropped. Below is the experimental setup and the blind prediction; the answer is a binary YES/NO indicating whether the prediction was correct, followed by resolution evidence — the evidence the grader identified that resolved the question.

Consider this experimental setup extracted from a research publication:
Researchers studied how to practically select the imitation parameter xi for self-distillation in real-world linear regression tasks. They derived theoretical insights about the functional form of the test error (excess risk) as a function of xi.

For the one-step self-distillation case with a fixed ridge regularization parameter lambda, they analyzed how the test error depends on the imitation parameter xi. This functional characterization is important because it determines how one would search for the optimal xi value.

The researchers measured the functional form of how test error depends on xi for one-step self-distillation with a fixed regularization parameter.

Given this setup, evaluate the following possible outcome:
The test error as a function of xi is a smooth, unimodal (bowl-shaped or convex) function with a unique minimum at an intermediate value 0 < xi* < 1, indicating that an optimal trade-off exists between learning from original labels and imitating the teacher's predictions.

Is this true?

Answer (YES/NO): NO